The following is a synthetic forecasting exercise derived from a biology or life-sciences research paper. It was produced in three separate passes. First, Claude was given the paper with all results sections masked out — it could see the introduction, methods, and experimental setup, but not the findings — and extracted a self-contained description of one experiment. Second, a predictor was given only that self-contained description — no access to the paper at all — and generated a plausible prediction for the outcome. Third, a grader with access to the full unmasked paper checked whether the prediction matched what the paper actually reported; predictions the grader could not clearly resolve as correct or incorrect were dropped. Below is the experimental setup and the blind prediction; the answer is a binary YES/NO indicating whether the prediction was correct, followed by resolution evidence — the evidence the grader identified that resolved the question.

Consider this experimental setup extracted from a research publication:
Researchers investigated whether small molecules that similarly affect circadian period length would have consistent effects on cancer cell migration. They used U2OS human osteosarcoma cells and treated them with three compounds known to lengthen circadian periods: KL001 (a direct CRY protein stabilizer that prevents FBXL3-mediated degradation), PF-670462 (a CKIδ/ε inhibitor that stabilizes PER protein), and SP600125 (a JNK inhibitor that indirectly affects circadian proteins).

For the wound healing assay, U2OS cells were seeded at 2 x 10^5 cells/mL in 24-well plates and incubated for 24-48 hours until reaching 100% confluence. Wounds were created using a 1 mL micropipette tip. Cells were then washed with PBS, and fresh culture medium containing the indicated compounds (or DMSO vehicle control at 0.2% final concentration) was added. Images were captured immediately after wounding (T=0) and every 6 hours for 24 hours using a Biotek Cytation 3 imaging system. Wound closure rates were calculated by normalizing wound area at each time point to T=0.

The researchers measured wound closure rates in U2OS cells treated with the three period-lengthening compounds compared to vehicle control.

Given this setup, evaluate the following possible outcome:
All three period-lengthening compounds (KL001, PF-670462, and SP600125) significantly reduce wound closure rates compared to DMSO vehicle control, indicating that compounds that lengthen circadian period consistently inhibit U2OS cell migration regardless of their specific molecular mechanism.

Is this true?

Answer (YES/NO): NO